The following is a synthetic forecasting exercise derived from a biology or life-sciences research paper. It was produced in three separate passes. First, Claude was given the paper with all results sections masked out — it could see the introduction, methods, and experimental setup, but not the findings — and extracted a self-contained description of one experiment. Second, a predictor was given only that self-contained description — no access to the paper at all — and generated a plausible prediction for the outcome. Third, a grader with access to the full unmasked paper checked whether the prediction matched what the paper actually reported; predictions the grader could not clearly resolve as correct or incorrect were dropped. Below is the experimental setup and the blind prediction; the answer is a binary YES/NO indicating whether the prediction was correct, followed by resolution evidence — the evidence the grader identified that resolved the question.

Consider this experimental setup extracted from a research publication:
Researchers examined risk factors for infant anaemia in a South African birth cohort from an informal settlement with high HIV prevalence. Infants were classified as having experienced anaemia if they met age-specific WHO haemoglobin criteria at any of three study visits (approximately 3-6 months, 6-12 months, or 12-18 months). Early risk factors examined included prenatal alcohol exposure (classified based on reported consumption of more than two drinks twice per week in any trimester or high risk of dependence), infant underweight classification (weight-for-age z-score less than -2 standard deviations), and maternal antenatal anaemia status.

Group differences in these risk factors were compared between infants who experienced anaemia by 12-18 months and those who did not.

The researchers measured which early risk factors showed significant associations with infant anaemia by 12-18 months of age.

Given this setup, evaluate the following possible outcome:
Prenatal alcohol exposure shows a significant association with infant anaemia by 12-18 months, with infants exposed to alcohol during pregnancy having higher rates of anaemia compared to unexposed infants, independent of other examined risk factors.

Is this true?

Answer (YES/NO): NO